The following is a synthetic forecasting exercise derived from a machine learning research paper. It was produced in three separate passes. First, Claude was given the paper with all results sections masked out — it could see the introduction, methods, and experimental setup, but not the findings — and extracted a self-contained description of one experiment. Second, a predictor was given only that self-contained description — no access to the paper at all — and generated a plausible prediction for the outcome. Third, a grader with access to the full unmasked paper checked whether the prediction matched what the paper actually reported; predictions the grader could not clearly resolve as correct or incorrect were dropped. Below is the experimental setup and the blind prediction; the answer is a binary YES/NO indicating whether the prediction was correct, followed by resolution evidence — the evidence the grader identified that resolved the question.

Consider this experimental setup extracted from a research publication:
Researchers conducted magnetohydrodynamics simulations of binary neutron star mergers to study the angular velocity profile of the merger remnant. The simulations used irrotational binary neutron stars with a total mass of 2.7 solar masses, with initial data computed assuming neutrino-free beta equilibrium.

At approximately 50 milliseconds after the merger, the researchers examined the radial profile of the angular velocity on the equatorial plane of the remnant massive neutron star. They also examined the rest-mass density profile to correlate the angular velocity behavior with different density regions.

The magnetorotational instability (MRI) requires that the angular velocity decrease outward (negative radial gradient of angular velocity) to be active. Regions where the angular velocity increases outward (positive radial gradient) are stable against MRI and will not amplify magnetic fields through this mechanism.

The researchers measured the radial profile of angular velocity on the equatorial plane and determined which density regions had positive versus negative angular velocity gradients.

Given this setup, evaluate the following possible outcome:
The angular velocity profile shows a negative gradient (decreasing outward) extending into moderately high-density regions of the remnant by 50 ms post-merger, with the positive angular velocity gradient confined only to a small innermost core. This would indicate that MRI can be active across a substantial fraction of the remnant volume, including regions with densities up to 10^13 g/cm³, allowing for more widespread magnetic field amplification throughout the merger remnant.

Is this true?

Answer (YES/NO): NO